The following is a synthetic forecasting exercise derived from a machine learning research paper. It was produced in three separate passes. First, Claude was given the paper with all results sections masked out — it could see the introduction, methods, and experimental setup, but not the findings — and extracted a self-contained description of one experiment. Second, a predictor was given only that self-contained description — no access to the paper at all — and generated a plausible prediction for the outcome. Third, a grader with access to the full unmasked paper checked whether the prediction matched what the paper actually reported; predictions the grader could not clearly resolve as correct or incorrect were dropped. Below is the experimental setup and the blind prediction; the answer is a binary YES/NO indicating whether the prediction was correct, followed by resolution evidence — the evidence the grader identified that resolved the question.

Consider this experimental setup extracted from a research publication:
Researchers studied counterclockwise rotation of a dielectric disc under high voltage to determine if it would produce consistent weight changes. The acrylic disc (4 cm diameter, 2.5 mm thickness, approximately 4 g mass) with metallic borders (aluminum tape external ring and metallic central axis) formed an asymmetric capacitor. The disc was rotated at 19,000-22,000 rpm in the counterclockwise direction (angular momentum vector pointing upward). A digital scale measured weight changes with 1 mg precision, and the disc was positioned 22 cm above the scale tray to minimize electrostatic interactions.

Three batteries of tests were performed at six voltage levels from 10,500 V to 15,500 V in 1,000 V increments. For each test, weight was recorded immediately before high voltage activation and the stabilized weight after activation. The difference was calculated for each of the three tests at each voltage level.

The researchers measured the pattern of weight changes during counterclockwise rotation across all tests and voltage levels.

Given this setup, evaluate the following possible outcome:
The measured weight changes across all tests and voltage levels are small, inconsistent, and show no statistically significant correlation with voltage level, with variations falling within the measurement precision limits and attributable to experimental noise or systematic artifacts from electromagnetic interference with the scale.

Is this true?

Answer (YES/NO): NO